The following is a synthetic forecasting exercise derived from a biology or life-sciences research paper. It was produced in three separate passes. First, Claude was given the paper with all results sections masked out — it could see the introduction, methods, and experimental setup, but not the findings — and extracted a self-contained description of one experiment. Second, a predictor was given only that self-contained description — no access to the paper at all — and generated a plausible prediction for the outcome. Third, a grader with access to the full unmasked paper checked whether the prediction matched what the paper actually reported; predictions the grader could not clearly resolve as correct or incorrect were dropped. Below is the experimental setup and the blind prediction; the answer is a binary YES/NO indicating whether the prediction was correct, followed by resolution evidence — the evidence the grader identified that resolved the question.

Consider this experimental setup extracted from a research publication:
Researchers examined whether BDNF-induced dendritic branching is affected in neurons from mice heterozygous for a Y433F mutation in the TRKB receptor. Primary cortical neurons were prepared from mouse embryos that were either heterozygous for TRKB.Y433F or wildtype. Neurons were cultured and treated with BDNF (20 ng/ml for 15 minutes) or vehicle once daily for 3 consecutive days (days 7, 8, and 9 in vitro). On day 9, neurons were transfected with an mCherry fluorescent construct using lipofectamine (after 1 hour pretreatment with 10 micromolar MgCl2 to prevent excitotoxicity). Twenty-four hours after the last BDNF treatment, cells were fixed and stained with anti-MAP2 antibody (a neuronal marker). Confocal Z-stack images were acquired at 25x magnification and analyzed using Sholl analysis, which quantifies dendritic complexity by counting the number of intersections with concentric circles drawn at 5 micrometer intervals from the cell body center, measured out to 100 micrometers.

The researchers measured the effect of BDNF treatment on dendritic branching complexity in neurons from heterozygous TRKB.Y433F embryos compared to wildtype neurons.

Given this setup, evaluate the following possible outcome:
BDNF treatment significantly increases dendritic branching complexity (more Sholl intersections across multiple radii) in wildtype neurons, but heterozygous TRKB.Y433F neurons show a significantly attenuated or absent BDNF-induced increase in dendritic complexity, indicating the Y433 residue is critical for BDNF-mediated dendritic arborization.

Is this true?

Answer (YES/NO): NO